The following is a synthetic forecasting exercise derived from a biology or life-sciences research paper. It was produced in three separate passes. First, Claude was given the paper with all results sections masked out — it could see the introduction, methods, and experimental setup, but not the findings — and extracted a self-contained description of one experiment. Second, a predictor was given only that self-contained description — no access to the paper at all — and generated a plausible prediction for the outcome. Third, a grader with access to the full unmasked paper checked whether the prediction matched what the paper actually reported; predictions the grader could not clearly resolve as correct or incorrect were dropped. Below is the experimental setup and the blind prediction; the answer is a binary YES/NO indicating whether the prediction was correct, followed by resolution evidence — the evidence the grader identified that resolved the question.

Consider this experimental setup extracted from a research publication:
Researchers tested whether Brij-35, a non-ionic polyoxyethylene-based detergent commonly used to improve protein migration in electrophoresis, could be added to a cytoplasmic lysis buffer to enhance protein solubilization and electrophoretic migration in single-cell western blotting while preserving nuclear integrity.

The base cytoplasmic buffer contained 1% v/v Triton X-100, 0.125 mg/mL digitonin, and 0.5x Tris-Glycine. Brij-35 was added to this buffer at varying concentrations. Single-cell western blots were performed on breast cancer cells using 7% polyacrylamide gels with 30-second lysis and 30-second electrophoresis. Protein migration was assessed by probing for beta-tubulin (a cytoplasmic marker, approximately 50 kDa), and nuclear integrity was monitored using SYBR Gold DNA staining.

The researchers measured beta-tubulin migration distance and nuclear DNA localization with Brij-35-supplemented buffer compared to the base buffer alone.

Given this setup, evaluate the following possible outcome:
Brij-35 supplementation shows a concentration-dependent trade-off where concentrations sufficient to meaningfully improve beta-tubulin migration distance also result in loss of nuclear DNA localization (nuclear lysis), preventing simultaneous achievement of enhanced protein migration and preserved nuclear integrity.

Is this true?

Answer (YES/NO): NO